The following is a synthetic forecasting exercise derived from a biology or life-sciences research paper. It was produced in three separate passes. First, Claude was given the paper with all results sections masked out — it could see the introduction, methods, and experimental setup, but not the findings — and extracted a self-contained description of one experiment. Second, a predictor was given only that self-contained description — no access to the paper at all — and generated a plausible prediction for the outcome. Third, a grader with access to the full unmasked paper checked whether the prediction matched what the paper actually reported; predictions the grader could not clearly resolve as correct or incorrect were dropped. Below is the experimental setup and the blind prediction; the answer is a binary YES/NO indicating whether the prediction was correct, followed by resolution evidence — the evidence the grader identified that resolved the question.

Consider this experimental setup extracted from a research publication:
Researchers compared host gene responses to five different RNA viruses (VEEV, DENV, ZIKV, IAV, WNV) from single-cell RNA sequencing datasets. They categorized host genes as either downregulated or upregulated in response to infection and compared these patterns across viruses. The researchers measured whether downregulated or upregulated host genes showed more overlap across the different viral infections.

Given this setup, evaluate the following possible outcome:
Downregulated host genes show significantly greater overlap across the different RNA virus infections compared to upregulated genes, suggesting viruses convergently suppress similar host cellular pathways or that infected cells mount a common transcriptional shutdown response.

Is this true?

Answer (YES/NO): YES